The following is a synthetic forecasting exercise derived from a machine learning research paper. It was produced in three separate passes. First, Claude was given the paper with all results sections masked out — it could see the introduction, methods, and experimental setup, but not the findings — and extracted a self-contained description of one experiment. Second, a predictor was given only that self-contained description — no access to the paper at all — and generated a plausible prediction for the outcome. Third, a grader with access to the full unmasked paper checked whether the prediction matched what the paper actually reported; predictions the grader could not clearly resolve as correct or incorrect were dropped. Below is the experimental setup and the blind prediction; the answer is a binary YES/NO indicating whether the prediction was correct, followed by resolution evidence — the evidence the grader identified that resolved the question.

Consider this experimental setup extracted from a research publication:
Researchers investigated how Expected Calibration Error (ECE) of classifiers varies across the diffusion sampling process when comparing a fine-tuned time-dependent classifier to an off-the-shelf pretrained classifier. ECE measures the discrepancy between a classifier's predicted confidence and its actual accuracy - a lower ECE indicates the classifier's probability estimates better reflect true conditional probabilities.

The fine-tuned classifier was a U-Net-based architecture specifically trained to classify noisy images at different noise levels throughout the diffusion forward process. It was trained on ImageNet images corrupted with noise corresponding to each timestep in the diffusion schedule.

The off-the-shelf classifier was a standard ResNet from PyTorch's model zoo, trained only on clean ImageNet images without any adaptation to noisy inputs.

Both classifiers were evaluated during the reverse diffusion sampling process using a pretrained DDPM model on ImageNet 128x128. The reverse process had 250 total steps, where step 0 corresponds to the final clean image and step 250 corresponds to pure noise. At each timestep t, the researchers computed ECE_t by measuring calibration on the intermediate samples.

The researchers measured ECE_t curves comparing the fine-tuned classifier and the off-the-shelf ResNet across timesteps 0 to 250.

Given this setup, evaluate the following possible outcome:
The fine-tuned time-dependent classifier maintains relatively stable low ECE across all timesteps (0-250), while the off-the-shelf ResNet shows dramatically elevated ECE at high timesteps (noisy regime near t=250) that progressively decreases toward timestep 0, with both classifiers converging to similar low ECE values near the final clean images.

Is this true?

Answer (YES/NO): NO